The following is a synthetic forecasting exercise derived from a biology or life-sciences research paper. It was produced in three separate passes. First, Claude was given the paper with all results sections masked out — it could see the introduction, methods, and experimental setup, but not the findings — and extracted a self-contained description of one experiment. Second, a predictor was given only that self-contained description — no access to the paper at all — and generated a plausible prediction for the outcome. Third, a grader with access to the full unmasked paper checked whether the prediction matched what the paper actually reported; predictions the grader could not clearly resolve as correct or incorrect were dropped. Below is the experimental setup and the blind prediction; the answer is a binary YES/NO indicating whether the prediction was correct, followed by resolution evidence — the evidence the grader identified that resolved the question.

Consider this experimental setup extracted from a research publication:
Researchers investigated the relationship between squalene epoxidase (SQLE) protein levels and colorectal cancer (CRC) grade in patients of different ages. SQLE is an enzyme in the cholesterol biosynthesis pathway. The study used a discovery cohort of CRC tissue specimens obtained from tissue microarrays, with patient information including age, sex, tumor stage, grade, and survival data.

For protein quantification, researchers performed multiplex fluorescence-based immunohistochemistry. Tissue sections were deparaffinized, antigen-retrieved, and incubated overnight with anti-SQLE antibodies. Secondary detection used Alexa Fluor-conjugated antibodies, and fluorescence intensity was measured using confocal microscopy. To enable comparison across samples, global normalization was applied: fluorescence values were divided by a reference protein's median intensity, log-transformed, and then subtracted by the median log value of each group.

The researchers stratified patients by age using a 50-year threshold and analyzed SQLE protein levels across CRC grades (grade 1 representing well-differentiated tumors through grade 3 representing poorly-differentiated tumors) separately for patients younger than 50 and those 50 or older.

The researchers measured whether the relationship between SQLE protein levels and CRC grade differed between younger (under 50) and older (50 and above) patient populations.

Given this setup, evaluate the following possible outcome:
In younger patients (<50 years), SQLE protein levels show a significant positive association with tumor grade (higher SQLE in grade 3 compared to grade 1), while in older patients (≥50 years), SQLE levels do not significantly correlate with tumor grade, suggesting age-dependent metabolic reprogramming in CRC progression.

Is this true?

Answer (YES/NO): NO